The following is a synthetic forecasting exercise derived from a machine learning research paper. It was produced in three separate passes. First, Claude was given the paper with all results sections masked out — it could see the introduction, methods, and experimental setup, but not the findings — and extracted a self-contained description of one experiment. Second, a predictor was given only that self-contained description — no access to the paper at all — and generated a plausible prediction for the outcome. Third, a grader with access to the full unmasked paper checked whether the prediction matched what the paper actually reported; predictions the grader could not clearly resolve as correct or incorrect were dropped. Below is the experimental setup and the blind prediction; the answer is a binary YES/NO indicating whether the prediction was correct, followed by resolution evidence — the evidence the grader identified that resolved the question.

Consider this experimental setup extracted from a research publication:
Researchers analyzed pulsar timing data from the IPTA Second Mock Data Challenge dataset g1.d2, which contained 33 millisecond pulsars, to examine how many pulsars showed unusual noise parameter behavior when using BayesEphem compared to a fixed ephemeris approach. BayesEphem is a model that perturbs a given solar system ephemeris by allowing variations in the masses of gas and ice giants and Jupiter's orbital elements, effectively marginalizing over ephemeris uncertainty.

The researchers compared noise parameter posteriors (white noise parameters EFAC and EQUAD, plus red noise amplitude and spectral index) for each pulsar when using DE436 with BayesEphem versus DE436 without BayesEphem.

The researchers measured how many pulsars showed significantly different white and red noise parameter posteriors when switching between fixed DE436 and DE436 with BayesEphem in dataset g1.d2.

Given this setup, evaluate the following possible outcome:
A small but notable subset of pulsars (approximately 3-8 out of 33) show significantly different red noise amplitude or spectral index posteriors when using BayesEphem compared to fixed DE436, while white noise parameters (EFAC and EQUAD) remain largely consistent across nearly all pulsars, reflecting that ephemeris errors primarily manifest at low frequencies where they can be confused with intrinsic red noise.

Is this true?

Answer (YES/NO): NO